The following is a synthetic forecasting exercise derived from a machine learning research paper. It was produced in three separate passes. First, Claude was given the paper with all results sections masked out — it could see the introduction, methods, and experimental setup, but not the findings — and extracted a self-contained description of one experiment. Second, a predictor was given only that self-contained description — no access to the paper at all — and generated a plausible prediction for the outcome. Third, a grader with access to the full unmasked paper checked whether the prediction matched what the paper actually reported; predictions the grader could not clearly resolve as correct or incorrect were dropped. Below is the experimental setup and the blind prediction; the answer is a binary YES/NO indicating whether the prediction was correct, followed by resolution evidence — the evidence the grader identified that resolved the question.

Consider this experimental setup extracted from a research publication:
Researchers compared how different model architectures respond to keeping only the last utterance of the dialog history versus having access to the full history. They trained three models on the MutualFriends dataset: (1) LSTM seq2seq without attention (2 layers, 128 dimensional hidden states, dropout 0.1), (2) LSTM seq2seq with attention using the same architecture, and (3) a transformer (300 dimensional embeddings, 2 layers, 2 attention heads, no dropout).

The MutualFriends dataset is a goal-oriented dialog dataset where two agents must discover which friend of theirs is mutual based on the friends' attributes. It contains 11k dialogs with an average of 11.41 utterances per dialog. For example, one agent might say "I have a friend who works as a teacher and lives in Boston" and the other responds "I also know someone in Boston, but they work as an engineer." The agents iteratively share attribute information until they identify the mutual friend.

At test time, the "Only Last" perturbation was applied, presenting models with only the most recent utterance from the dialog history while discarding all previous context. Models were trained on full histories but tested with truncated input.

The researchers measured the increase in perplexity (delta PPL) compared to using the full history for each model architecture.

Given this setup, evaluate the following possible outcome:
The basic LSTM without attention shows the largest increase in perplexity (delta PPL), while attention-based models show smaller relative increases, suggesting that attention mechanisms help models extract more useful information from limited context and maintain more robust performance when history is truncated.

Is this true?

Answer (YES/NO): NO